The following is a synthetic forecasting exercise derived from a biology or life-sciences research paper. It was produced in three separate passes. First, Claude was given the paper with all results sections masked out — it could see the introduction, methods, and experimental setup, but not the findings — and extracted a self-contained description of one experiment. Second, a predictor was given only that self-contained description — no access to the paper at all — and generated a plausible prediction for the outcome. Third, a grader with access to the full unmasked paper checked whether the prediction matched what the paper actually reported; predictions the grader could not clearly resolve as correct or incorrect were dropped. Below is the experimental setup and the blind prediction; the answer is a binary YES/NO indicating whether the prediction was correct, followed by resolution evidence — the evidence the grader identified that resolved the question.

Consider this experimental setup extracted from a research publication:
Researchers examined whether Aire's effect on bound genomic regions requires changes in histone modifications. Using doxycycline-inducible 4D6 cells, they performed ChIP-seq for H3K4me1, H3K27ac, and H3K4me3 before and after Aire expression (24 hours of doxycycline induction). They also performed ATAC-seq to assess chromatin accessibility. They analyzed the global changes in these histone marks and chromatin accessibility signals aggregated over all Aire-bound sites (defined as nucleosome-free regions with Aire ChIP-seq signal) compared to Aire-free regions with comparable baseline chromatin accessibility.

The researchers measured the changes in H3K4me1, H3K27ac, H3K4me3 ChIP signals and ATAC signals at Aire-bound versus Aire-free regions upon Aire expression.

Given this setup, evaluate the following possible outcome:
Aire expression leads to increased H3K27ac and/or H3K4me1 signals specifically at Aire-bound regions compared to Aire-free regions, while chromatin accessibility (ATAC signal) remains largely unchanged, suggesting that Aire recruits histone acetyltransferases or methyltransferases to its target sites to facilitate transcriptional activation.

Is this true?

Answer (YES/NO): NO